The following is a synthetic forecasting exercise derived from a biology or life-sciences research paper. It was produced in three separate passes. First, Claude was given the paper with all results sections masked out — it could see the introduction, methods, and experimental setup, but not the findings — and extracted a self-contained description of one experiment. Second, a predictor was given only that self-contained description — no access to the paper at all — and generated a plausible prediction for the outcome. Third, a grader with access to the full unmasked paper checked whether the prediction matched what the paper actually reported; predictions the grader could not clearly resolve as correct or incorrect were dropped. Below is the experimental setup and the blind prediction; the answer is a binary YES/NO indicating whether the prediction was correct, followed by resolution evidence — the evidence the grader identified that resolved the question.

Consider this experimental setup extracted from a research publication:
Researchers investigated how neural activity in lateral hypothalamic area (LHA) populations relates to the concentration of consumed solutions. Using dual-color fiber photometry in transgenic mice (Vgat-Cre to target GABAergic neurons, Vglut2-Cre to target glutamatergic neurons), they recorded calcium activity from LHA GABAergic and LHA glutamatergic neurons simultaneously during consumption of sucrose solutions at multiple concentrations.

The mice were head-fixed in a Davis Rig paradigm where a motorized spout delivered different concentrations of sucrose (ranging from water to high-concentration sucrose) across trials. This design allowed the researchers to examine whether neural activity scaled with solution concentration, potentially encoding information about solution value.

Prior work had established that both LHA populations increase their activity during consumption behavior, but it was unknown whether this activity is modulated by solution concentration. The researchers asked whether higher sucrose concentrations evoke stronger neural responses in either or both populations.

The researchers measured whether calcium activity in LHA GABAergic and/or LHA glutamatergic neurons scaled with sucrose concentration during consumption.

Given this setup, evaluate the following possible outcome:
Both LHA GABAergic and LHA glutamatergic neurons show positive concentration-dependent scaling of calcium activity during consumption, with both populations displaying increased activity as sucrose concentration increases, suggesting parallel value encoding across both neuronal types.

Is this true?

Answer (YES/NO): NO